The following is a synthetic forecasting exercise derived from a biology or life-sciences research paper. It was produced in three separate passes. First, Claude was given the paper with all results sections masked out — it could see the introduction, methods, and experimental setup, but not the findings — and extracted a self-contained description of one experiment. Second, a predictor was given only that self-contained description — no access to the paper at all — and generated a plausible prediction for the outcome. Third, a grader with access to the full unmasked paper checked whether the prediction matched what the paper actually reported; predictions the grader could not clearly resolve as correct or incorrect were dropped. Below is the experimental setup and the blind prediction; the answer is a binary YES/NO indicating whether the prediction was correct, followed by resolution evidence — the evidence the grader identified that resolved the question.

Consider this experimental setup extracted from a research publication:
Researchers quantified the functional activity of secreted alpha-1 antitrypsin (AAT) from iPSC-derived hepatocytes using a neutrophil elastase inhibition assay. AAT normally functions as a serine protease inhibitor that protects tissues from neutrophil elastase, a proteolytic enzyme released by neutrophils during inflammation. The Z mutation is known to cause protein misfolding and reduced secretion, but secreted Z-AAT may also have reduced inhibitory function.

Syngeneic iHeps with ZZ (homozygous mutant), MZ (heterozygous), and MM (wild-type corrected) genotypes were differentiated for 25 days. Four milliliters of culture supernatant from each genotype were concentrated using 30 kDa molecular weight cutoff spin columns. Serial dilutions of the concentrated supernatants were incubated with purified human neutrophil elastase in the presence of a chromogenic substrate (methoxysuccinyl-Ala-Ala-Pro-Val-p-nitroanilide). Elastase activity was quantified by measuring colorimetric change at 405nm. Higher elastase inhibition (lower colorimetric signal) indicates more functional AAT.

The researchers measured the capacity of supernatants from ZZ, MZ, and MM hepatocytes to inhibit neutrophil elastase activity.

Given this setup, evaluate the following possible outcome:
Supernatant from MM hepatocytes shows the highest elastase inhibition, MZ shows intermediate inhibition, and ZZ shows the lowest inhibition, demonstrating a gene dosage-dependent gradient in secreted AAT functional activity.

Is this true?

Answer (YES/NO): YES